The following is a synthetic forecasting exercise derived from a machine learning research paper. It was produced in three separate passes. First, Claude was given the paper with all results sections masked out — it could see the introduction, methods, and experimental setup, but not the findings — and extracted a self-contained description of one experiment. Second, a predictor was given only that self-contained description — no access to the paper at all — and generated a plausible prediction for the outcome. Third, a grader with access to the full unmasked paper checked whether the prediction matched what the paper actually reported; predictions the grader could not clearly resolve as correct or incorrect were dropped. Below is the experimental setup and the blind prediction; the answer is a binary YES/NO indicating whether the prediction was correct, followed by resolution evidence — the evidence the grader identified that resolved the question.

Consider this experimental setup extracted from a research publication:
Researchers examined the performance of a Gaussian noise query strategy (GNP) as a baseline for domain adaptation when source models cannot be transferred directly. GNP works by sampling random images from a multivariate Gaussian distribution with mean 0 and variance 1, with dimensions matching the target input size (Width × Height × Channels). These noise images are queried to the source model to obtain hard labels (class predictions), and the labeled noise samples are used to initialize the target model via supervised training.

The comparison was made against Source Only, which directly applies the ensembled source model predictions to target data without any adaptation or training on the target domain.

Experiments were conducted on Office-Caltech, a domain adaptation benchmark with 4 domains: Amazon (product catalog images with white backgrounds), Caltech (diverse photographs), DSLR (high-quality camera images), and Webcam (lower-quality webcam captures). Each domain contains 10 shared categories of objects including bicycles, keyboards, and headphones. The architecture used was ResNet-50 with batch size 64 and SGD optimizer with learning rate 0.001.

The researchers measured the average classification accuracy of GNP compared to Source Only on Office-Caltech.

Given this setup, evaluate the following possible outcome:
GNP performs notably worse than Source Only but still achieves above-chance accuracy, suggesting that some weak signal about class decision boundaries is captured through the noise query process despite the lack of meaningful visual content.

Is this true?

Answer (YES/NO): YES